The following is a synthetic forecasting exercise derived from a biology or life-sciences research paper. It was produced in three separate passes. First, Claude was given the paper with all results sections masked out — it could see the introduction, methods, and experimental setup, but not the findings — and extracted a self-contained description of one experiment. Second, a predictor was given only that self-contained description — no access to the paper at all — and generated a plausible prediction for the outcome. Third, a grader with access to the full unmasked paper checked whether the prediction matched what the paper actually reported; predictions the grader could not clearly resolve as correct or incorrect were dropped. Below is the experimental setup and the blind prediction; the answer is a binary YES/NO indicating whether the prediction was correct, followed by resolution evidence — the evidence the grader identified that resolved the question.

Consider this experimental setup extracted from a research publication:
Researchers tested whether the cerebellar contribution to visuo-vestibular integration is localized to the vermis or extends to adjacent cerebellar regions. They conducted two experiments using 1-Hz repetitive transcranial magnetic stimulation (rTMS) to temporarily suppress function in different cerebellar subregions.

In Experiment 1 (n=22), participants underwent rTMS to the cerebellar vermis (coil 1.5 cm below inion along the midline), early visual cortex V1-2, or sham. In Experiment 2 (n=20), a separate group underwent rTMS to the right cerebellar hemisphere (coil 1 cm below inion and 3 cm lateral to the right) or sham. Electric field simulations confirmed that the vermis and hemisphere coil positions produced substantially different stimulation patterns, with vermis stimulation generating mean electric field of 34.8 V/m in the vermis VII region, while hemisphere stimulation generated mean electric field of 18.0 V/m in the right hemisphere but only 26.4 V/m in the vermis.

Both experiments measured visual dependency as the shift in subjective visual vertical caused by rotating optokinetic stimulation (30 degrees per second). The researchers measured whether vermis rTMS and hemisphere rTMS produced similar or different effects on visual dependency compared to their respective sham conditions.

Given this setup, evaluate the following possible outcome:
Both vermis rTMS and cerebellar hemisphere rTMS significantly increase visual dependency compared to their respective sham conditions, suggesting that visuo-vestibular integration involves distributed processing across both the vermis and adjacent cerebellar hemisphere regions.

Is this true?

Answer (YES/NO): NO